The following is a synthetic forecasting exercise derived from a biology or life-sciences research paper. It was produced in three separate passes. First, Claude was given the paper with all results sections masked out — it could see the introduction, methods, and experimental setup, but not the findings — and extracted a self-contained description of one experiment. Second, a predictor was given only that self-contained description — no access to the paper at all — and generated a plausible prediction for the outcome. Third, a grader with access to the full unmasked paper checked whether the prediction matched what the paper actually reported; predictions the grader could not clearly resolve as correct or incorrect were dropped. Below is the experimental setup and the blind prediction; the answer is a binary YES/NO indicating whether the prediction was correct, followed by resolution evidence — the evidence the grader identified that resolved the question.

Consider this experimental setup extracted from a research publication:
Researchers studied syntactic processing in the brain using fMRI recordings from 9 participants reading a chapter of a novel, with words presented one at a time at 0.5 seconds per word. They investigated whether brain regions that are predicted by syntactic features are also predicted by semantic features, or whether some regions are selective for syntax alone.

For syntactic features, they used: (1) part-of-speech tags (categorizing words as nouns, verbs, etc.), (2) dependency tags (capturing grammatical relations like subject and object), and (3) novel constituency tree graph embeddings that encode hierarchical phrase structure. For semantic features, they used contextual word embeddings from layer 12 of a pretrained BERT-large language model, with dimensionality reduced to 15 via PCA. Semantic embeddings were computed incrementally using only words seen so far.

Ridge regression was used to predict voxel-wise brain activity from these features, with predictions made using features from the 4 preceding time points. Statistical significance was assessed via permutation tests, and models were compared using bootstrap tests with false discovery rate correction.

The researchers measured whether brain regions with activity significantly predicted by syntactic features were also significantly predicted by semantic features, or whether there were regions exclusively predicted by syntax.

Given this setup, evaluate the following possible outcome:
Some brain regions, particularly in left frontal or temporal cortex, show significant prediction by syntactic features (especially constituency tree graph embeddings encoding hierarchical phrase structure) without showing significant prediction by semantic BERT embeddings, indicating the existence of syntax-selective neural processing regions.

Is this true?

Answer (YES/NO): NO